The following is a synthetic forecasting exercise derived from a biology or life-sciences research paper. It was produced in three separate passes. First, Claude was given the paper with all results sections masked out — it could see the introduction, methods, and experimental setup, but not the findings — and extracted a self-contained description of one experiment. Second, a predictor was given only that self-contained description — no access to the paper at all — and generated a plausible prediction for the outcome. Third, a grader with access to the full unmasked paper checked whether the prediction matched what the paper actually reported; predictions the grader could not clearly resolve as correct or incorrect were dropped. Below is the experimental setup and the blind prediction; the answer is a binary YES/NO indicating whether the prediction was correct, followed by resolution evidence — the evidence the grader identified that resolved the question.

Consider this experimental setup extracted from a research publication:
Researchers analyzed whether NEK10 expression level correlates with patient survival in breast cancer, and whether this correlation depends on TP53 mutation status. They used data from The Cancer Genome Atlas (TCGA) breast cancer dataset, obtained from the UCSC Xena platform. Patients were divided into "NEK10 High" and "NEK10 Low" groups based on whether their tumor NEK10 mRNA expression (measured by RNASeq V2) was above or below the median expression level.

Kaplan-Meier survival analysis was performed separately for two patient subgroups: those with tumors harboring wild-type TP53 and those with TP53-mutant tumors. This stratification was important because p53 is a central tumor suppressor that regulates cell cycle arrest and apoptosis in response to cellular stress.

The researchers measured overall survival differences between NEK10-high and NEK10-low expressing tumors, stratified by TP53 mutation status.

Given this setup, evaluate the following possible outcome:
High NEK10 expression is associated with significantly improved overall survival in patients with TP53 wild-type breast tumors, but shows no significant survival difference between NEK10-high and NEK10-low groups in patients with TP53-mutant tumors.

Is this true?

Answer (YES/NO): YES